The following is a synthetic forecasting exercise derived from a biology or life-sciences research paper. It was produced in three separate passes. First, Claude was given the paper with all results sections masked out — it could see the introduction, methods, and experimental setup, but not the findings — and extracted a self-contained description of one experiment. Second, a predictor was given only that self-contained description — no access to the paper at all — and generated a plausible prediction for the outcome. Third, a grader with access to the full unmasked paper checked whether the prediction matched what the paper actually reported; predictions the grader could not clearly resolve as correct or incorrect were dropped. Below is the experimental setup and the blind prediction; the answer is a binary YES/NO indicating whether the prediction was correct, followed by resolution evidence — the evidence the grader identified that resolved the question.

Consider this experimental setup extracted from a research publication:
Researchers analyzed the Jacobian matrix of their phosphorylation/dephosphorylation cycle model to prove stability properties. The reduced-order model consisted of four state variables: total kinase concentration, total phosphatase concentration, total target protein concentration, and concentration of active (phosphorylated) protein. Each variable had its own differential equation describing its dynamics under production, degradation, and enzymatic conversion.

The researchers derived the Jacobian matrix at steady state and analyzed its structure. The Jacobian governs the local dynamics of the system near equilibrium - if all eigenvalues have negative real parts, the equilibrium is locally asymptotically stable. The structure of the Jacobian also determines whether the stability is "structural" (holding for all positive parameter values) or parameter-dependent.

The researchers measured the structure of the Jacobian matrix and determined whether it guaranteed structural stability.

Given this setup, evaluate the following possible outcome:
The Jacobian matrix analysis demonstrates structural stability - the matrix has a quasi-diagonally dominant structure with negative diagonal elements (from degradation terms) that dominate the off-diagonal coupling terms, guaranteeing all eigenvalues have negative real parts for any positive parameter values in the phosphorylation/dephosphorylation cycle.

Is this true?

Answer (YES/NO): NO